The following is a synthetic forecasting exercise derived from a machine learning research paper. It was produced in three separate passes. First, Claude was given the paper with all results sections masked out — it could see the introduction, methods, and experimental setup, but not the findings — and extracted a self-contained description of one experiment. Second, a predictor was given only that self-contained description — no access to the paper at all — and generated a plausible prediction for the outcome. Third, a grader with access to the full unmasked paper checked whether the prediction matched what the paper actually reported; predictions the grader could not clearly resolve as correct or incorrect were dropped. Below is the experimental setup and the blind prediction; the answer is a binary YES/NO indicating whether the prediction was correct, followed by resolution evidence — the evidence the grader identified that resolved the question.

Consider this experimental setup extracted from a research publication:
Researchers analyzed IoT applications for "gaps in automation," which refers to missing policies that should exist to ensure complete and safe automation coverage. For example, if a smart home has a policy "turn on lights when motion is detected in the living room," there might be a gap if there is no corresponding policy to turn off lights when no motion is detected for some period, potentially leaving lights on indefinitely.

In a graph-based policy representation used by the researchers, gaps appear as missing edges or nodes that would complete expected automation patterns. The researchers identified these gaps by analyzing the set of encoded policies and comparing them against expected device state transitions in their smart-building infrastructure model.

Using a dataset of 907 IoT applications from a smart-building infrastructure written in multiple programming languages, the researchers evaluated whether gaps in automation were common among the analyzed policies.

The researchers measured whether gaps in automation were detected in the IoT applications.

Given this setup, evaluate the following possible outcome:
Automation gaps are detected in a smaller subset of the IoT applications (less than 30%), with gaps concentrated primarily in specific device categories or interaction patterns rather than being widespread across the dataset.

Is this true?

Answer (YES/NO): NO